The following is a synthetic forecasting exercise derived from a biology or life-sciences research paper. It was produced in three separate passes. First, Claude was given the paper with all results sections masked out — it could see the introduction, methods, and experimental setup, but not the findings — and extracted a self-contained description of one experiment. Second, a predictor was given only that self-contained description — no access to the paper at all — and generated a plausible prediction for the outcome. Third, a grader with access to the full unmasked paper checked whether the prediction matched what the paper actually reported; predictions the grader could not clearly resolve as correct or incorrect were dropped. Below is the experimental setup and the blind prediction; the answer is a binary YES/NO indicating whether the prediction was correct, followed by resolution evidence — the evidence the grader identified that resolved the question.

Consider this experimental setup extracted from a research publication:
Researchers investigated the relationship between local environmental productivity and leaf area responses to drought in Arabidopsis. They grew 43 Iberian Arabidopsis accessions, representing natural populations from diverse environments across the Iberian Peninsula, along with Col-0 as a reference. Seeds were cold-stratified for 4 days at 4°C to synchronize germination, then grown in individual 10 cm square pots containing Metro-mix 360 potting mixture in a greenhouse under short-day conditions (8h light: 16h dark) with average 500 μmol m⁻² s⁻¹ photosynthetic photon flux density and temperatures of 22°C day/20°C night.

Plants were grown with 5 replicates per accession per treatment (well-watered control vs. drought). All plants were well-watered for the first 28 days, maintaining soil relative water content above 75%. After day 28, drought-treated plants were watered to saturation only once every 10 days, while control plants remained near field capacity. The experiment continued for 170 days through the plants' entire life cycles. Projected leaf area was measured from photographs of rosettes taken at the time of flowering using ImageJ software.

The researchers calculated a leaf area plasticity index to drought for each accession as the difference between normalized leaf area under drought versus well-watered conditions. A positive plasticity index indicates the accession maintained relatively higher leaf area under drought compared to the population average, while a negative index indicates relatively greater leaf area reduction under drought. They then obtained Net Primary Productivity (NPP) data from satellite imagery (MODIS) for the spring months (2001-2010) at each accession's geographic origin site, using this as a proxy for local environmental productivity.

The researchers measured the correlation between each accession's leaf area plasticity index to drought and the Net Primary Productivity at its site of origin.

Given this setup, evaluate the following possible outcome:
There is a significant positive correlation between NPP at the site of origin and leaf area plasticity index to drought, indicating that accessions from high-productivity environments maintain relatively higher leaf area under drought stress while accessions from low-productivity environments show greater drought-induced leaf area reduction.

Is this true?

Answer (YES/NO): NO